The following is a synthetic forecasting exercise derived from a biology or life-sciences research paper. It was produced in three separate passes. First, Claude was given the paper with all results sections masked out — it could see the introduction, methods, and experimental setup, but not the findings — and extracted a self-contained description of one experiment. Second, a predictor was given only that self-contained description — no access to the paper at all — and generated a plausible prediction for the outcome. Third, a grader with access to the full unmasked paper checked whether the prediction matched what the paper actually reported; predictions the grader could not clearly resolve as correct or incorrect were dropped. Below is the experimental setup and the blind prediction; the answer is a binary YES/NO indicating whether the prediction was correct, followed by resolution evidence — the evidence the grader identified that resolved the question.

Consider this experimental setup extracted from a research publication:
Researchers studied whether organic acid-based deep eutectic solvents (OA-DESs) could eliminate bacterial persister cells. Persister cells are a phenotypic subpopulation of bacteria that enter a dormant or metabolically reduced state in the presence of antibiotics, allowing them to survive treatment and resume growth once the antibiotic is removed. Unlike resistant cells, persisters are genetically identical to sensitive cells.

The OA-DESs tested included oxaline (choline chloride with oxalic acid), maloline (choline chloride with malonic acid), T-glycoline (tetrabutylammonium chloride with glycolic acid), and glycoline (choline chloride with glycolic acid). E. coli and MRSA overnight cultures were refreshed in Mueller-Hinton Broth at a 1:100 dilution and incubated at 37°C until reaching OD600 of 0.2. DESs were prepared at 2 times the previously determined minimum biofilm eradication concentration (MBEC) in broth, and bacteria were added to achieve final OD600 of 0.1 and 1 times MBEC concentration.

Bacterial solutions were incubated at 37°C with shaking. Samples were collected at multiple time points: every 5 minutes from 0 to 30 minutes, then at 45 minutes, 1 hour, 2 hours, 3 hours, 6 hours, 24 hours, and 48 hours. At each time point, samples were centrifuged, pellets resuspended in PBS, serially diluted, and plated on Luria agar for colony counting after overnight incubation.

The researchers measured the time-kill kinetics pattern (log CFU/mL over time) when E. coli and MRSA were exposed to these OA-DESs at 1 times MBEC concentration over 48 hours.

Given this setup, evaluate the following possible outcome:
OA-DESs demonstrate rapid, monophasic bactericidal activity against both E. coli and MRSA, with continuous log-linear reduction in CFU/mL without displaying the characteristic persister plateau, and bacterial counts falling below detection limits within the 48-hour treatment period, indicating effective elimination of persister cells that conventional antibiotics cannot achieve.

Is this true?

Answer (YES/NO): NO